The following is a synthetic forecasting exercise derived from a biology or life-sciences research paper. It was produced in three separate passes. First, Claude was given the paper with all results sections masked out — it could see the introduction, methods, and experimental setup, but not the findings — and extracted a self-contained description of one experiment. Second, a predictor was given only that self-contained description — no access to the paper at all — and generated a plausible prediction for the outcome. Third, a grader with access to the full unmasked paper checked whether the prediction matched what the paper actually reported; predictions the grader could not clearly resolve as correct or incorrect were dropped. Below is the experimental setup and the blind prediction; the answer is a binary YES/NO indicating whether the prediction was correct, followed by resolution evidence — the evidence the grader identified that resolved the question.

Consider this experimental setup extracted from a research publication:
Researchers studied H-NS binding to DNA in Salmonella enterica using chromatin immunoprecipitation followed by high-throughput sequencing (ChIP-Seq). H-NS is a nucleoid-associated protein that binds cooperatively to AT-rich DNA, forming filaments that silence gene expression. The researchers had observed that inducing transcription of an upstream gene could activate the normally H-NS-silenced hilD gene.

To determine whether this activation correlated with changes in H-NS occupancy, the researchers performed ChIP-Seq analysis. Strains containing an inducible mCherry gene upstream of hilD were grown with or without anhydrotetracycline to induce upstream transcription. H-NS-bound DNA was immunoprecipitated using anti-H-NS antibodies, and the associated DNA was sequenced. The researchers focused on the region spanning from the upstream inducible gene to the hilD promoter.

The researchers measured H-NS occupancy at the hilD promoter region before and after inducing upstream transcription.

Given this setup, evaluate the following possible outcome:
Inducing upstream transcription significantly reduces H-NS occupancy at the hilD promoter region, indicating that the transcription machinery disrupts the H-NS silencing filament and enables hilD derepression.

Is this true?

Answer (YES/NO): NO